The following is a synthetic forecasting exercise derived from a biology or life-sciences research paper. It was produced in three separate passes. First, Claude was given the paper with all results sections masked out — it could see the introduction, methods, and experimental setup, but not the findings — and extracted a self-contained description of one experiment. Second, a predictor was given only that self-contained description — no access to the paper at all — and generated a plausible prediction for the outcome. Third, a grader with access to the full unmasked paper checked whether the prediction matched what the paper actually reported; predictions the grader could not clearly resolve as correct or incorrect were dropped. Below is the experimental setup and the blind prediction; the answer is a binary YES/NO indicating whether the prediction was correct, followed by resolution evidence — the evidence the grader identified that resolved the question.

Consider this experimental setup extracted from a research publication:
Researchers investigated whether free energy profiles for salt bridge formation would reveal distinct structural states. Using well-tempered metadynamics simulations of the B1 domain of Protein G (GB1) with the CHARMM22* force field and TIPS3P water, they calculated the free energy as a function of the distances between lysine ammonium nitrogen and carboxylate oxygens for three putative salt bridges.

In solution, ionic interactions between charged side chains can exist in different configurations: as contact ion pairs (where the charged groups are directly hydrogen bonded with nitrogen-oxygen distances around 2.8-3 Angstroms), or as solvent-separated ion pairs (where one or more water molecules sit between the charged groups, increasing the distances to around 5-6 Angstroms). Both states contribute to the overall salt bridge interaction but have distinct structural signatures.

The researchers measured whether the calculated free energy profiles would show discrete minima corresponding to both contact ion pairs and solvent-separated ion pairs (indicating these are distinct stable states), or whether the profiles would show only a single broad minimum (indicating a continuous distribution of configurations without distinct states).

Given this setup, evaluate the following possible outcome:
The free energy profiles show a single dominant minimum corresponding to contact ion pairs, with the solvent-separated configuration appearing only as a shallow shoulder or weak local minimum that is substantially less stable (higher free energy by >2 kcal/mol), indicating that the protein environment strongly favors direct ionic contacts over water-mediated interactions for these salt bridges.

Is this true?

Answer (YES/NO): NO